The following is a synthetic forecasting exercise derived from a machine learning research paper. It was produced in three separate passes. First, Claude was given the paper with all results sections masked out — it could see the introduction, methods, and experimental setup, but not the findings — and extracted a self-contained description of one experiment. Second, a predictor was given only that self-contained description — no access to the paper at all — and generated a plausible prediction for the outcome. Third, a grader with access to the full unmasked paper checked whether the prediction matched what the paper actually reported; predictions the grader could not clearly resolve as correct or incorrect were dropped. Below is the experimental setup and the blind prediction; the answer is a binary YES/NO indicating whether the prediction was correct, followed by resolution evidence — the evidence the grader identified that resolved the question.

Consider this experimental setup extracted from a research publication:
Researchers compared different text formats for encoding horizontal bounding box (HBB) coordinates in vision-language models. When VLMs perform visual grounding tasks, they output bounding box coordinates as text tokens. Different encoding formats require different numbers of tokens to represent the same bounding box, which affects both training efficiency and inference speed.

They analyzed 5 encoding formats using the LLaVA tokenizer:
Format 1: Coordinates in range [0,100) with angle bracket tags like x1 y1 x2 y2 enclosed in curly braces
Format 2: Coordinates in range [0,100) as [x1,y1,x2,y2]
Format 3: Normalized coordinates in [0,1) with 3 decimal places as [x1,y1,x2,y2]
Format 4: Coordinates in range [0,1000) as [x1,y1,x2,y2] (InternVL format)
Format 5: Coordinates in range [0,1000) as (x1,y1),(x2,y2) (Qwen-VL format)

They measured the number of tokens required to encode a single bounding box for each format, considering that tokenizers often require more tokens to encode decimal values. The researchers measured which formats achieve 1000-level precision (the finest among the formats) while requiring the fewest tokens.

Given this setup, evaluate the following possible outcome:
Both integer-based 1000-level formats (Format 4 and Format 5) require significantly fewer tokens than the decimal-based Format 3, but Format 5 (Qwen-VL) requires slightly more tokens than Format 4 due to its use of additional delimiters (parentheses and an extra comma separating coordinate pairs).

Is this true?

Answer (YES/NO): NO